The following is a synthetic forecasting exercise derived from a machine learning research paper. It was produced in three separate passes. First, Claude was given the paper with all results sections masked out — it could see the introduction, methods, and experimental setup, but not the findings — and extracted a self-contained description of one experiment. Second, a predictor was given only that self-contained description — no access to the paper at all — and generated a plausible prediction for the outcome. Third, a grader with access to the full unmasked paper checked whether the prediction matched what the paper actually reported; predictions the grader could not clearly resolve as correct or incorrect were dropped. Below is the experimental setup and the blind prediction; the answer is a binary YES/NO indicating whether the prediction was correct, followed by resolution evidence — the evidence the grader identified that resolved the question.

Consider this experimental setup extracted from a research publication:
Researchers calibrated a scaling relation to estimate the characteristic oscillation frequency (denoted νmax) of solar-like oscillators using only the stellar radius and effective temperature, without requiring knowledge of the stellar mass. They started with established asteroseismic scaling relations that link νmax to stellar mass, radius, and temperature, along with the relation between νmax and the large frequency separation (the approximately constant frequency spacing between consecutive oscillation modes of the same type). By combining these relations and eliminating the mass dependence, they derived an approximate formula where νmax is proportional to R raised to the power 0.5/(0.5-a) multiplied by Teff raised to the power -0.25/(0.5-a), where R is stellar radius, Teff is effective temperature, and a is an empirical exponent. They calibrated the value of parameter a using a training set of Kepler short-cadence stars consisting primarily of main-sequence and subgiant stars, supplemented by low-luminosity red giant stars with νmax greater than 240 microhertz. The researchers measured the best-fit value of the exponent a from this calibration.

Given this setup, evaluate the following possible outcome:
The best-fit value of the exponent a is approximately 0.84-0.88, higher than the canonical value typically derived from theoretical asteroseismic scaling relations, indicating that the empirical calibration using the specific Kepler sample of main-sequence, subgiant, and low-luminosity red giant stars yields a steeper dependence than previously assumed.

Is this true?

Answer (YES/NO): NO